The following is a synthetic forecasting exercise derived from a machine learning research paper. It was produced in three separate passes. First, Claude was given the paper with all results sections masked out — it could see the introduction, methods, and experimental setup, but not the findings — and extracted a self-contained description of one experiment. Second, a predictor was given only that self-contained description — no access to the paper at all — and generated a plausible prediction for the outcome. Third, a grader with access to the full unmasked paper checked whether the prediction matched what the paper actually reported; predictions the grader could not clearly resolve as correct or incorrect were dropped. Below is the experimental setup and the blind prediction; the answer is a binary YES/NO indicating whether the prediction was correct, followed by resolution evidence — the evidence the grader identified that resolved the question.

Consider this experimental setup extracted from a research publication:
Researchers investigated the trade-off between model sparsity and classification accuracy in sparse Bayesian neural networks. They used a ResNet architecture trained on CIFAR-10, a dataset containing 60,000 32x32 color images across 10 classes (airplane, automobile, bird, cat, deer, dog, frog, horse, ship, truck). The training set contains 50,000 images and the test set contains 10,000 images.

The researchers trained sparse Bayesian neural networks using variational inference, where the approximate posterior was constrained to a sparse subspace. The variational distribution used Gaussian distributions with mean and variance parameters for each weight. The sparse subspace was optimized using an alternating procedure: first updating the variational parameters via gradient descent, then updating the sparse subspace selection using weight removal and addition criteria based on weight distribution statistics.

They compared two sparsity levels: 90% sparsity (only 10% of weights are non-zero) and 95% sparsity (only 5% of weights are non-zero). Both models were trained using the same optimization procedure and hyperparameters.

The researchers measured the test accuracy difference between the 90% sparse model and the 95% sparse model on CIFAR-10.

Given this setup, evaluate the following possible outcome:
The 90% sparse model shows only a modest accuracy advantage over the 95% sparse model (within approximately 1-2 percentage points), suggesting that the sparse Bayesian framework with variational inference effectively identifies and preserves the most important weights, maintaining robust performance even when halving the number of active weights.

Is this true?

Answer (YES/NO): NO